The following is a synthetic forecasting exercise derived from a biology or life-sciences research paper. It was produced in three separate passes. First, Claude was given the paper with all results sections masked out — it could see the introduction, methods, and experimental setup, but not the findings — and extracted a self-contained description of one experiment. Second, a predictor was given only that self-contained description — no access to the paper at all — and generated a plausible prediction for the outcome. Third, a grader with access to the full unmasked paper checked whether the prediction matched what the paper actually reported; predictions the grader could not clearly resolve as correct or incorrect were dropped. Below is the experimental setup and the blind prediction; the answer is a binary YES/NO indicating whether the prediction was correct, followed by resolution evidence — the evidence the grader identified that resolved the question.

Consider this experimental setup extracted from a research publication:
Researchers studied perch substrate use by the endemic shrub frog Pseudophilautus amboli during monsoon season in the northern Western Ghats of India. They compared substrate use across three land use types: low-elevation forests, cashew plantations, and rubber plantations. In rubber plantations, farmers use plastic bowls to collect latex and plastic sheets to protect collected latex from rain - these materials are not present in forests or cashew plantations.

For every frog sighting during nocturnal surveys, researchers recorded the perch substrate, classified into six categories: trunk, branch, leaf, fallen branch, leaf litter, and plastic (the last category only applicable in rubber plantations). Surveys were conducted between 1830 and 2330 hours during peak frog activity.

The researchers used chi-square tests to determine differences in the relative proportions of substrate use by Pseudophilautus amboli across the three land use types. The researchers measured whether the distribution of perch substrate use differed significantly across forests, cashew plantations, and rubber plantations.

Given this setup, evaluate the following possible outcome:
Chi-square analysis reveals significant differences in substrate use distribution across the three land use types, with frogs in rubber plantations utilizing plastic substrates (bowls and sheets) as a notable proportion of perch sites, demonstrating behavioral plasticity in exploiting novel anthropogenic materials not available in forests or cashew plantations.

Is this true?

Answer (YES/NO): YES